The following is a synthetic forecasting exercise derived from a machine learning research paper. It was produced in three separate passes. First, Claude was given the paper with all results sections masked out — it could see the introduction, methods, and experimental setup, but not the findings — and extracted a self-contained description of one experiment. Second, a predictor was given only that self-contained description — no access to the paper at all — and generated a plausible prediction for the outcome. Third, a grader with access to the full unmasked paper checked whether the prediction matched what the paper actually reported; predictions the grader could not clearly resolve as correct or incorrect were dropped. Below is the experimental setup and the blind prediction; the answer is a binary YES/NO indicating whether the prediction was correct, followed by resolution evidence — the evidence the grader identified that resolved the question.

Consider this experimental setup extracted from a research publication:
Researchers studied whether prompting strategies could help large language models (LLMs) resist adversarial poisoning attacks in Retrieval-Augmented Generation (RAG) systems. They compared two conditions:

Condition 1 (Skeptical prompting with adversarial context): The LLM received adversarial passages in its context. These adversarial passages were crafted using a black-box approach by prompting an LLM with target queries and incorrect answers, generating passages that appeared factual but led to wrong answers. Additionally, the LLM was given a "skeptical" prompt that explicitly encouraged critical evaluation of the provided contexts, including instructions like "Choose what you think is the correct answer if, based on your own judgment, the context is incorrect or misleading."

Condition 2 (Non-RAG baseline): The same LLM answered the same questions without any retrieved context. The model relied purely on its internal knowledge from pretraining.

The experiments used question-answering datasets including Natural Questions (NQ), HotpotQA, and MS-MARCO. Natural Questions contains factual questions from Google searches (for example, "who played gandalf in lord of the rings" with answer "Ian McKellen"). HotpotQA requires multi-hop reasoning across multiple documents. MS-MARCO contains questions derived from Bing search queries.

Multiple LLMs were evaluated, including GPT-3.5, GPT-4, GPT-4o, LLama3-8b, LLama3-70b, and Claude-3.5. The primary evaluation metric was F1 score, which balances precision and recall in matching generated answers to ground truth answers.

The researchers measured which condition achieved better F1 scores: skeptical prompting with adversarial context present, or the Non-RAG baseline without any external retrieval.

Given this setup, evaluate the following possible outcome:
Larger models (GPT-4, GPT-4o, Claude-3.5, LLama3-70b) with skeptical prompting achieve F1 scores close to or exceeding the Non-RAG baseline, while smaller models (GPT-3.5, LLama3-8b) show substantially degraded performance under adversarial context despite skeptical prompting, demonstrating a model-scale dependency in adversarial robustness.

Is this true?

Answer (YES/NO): NO